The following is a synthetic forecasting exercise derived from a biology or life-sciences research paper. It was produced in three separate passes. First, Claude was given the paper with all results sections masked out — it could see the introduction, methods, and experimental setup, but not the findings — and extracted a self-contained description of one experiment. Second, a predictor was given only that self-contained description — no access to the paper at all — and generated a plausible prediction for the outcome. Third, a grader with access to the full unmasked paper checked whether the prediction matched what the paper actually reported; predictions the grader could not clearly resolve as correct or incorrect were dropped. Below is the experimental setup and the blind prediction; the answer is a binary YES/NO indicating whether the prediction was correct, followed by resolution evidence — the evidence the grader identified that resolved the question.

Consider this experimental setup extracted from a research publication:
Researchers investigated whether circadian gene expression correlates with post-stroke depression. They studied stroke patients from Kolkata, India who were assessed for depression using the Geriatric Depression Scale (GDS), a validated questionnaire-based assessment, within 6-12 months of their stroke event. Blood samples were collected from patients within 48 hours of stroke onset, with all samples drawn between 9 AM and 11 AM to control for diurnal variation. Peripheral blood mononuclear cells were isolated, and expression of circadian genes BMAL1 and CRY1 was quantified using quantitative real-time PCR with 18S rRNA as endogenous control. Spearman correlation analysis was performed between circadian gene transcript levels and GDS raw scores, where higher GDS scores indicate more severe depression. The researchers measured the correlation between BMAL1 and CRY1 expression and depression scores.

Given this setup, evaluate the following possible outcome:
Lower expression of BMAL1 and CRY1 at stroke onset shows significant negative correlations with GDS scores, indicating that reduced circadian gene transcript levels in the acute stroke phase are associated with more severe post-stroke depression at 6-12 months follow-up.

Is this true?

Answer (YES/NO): YES